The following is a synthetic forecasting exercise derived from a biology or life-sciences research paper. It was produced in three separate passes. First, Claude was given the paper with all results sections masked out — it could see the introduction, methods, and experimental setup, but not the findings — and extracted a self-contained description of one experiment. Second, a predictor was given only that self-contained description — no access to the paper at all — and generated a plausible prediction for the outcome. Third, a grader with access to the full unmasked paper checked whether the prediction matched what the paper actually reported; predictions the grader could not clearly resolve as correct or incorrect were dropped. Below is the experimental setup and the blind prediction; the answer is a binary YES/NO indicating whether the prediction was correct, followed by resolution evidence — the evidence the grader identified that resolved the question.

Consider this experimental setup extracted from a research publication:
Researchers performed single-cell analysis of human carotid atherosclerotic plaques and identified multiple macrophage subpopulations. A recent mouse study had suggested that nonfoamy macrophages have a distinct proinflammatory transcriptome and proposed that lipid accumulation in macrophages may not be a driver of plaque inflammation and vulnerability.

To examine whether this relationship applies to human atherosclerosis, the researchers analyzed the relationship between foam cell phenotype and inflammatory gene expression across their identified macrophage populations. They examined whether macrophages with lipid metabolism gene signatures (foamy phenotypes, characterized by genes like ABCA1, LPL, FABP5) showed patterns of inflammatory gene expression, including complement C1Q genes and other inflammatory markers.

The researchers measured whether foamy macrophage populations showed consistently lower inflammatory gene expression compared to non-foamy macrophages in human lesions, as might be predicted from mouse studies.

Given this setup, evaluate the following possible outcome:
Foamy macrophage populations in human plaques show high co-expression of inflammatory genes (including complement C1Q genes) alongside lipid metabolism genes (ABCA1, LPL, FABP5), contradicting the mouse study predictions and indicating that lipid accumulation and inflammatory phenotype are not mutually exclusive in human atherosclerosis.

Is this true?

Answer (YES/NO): YES